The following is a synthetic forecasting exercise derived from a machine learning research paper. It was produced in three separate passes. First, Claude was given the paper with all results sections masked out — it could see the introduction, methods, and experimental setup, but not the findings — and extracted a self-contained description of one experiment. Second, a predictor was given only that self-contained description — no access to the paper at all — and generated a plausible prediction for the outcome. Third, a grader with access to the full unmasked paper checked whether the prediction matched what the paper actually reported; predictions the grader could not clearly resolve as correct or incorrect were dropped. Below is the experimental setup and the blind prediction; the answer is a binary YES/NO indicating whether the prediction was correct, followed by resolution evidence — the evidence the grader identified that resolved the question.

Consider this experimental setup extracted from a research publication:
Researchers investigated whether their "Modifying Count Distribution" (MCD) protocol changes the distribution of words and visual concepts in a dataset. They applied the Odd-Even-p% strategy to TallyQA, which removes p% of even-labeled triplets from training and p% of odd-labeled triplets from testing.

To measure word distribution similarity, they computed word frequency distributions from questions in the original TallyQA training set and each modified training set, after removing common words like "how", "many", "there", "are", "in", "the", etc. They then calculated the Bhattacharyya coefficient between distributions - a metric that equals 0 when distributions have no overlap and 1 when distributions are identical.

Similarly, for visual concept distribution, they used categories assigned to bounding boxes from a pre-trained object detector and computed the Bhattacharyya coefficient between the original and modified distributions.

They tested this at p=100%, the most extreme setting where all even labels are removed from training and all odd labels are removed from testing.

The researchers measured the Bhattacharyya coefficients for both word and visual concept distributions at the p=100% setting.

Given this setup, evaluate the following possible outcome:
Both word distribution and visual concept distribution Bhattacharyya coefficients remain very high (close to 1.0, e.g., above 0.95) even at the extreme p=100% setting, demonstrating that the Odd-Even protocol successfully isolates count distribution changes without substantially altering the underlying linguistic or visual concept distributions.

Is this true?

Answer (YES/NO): YES